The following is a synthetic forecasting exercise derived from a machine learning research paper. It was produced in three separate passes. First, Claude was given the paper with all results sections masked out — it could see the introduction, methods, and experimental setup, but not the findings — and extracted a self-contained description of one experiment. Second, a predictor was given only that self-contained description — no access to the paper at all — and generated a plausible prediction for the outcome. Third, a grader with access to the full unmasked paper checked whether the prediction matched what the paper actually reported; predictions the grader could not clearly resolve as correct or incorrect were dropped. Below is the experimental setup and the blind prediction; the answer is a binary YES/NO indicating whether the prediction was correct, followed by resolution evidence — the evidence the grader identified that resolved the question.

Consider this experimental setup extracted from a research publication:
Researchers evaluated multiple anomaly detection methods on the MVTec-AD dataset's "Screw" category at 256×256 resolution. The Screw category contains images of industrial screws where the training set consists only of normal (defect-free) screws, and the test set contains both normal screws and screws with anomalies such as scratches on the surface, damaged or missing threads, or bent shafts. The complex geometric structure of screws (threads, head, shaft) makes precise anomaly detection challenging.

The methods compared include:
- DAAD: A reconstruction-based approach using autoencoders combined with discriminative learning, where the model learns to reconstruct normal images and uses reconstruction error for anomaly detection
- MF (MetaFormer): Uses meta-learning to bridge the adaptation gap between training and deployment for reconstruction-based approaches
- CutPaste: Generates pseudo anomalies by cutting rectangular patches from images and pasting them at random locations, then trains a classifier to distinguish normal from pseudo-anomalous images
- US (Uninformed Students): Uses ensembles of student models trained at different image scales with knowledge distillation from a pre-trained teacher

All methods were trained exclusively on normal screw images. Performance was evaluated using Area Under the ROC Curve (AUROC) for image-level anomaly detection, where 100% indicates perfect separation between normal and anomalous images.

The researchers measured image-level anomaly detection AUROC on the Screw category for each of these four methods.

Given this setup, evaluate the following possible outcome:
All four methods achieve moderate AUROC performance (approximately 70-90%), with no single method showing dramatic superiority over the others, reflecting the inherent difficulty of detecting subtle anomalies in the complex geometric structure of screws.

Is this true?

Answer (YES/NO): NO